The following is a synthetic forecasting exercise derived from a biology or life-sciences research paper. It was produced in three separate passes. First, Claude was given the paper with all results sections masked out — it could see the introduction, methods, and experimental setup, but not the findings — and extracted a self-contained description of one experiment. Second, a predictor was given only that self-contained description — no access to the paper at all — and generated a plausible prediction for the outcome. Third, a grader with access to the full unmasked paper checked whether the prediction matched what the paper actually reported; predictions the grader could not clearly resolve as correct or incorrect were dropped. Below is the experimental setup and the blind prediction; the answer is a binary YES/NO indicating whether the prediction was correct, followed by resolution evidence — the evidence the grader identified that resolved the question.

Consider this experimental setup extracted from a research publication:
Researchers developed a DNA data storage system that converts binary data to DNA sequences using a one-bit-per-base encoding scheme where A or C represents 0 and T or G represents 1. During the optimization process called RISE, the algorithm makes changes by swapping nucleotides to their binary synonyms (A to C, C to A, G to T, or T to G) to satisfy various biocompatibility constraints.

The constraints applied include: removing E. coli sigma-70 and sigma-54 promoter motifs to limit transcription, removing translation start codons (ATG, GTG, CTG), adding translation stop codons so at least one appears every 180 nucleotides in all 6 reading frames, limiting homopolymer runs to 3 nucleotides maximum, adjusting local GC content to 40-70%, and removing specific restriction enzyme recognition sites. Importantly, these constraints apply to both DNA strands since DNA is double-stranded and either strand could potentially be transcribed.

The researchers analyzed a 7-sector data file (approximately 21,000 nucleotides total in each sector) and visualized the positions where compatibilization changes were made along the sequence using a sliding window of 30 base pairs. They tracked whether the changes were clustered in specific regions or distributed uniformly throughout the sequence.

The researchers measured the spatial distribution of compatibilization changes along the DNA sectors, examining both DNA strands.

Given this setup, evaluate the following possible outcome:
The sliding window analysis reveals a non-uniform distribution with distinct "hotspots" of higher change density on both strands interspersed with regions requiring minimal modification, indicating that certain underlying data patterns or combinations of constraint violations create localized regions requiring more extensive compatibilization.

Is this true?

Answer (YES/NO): YES